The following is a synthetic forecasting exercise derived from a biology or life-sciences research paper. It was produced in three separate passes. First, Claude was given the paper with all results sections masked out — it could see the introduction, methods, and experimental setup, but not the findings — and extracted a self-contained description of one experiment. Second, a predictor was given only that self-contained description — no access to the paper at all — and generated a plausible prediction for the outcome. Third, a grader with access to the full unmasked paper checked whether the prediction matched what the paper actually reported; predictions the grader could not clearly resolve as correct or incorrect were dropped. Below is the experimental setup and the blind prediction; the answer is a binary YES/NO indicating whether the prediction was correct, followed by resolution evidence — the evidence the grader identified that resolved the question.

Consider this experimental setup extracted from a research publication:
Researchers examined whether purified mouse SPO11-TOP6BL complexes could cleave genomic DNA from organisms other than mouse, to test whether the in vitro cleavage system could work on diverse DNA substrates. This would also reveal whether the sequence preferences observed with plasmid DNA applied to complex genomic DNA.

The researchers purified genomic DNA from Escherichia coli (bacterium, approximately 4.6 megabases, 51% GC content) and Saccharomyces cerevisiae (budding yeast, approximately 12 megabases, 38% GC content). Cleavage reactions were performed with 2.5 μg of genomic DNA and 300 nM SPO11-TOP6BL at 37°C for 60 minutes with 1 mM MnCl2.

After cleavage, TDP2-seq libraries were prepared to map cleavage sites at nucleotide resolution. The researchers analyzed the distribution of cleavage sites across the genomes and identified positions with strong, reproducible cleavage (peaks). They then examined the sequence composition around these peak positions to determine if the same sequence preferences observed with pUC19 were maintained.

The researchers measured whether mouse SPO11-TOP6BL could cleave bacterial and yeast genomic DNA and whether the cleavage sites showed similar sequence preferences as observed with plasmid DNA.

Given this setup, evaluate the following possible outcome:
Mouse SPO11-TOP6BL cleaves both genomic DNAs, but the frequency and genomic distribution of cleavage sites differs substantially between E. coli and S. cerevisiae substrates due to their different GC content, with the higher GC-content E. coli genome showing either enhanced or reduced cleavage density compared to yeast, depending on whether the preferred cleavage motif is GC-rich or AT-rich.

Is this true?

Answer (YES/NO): NO